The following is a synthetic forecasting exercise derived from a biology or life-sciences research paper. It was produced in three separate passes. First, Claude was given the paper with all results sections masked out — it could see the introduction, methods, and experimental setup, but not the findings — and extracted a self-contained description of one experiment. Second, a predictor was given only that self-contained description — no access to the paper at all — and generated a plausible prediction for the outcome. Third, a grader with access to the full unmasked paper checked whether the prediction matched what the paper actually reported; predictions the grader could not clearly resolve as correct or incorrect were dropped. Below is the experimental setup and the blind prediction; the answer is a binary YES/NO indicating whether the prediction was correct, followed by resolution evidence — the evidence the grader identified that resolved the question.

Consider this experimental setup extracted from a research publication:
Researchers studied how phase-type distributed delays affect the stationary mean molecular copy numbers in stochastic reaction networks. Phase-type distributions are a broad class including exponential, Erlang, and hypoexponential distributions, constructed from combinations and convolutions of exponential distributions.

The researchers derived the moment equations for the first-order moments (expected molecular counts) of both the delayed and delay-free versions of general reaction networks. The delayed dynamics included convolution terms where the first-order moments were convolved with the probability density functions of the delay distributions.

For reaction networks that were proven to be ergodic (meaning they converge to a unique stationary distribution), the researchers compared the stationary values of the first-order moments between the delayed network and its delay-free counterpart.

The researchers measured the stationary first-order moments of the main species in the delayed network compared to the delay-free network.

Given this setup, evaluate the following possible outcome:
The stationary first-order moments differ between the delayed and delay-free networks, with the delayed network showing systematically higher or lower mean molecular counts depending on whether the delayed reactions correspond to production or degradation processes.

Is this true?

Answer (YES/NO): NO